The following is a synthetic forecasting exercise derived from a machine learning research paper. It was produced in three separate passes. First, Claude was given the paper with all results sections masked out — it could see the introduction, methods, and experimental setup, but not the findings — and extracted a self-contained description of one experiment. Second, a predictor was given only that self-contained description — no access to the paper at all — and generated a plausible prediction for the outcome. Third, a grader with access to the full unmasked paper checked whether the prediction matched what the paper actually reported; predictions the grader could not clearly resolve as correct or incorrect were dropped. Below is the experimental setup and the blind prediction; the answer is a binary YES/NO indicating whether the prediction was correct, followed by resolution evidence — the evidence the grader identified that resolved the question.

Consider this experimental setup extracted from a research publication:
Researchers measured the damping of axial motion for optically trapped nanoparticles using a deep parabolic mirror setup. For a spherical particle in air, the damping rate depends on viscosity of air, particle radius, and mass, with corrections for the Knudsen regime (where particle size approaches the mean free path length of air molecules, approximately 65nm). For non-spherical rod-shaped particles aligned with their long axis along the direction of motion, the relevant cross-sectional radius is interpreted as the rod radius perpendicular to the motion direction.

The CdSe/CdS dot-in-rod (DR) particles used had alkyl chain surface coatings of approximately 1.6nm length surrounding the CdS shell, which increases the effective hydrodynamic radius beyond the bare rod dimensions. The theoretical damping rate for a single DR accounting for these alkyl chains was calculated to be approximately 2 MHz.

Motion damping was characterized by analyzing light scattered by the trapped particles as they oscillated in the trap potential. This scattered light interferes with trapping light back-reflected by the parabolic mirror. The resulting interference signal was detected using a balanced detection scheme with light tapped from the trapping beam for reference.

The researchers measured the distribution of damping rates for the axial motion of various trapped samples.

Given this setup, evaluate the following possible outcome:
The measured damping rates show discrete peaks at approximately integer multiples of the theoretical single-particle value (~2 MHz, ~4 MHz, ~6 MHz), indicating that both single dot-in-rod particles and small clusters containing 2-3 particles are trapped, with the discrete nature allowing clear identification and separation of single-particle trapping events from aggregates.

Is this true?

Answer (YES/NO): NO